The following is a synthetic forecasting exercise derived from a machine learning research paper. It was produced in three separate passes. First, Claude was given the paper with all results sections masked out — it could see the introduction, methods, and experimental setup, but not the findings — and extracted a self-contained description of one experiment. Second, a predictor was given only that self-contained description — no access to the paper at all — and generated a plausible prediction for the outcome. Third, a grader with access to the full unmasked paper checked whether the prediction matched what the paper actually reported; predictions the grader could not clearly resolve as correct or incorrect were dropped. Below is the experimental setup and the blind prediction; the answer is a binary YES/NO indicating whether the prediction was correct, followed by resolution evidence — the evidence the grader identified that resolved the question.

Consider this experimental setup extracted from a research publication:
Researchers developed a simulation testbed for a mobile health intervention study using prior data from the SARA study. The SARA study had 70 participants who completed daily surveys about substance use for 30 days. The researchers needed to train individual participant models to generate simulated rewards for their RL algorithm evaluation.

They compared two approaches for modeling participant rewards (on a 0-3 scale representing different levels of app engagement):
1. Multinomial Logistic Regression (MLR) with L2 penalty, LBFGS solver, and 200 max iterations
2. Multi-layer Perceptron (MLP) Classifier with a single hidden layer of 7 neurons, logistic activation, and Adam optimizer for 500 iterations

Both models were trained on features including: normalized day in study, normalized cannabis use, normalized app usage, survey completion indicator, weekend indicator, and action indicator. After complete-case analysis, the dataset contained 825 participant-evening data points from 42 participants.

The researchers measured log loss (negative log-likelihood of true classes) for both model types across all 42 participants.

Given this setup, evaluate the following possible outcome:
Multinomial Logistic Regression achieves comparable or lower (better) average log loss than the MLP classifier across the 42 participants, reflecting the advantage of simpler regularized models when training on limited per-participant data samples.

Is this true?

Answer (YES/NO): YES